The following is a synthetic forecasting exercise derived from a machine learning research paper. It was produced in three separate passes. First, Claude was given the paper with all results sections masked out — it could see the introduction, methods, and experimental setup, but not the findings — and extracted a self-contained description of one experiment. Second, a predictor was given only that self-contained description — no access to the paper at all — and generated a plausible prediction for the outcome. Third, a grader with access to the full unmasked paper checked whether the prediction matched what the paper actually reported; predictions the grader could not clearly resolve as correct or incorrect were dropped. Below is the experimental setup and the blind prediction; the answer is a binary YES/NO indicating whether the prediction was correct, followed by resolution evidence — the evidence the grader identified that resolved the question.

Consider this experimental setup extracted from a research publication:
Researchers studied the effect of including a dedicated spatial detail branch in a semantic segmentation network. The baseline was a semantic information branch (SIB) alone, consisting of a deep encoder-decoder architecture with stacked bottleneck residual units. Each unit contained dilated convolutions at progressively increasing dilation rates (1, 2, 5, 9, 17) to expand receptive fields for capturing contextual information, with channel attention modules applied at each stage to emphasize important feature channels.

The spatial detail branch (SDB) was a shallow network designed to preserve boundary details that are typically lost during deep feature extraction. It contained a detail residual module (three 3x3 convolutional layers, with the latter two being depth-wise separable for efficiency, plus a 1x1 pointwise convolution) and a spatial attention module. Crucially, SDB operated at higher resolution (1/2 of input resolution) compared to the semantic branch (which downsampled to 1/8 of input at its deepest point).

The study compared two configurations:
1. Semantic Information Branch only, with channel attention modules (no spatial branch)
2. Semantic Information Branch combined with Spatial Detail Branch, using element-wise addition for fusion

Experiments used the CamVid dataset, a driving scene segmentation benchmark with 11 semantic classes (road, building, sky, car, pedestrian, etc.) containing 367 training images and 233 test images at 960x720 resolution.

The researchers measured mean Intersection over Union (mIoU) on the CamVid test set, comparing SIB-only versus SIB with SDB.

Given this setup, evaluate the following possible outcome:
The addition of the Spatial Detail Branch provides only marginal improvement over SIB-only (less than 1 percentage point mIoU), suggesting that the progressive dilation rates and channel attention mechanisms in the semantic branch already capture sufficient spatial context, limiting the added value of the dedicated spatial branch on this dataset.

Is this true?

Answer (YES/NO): NO